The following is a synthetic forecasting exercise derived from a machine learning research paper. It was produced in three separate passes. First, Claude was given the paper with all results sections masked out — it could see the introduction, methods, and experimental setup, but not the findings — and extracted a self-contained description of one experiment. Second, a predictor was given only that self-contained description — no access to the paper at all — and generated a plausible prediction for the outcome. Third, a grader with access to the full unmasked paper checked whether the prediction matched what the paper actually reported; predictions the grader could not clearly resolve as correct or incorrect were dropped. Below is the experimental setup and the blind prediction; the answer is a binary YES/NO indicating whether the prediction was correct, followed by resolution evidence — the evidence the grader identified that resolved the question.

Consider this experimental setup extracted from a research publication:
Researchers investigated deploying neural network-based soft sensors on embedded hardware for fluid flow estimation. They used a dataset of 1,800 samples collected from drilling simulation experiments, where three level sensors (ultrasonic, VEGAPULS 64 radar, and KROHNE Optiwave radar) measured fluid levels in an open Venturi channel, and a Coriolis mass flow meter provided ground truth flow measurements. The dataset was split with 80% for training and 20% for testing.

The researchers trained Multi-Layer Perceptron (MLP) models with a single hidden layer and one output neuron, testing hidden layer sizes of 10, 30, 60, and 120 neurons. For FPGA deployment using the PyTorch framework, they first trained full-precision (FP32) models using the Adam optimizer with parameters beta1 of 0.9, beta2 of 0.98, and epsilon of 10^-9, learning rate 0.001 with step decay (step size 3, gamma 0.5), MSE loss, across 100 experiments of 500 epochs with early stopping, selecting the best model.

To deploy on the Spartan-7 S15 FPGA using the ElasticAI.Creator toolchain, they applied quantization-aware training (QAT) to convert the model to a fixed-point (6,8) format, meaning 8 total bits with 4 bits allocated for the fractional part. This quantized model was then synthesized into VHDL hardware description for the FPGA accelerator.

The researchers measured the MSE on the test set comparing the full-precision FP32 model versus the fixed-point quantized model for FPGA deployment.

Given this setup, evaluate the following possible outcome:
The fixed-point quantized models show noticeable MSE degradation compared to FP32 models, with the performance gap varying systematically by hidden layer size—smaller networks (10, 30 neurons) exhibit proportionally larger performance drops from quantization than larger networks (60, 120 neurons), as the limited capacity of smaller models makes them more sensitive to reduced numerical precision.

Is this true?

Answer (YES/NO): NO